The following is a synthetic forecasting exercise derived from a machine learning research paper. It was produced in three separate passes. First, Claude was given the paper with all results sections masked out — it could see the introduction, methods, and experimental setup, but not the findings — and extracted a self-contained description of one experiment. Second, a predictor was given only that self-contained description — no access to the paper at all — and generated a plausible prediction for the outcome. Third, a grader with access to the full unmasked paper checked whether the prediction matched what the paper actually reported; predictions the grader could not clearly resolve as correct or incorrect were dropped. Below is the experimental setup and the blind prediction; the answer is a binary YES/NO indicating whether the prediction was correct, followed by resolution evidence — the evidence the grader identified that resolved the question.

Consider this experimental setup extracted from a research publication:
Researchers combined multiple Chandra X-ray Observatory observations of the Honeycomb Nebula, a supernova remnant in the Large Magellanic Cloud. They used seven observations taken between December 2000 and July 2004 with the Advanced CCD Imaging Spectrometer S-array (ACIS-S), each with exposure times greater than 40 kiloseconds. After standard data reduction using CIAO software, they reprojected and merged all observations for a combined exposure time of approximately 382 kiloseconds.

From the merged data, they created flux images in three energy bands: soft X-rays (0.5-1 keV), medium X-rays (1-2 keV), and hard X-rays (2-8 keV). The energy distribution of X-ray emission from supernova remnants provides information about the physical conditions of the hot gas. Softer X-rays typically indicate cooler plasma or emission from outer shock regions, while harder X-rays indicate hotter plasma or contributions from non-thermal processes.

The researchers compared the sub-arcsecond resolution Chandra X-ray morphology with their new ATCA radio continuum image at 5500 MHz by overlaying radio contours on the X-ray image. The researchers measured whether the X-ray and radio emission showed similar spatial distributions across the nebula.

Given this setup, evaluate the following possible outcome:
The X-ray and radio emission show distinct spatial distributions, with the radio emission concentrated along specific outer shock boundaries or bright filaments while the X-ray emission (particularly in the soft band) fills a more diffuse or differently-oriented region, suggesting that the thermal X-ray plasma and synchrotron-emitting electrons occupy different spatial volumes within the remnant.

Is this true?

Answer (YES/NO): NO